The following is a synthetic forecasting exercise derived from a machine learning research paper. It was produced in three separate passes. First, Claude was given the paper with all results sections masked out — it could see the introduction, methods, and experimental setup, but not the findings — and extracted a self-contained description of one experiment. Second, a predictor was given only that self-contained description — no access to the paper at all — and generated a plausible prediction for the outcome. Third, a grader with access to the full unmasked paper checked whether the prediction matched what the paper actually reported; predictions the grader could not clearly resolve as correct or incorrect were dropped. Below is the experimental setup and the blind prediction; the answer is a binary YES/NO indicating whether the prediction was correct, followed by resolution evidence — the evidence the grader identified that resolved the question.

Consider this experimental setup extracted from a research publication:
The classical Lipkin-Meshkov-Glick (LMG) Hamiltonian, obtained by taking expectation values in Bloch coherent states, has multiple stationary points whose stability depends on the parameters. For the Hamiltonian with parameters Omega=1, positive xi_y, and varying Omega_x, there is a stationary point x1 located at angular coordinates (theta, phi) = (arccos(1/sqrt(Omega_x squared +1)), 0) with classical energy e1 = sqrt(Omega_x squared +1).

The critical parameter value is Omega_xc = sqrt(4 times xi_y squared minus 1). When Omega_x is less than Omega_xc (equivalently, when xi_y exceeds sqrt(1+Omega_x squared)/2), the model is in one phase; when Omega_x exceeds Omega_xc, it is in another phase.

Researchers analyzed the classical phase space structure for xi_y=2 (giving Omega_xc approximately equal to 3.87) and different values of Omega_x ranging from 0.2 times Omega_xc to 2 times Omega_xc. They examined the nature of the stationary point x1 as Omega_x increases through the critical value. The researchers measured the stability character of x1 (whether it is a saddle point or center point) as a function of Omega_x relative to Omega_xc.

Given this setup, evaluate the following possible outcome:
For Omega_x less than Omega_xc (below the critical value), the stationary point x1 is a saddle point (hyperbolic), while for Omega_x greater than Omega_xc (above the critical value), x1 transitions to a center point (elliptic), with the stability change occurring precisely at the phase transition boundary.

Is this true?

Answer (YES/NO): YES